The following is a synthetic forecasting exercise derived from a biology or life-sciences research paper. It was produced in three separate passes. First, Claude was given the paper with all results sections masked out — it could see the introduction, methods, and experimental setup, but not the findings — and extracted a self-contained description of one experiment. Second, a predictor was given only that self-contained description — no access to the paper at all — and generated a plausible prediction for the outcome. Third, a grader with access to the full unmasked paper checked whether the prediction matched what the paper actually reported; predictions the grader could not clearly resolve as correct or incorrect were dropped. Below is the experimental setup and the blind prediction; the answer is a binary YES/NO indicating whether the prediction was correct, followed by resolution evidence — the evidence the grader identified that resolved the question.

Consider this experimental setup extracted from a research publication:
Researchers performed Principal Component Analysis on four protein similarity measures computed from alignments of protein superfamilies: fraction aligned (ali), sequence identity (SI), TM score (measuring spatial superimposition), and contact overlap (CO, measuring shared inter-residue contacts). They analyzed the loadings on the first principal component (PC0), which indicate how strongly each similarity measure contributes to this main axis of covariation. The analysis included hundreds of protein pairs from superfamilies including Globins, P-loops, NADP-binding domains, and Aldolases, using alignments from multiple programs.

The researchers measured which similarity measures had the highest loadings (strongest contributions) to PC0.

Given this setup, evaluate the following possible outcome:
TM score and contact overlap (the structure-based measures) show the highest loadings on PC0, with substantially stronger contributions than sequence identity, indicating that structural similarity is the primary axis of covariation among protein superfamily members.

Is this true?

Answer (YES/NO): YES